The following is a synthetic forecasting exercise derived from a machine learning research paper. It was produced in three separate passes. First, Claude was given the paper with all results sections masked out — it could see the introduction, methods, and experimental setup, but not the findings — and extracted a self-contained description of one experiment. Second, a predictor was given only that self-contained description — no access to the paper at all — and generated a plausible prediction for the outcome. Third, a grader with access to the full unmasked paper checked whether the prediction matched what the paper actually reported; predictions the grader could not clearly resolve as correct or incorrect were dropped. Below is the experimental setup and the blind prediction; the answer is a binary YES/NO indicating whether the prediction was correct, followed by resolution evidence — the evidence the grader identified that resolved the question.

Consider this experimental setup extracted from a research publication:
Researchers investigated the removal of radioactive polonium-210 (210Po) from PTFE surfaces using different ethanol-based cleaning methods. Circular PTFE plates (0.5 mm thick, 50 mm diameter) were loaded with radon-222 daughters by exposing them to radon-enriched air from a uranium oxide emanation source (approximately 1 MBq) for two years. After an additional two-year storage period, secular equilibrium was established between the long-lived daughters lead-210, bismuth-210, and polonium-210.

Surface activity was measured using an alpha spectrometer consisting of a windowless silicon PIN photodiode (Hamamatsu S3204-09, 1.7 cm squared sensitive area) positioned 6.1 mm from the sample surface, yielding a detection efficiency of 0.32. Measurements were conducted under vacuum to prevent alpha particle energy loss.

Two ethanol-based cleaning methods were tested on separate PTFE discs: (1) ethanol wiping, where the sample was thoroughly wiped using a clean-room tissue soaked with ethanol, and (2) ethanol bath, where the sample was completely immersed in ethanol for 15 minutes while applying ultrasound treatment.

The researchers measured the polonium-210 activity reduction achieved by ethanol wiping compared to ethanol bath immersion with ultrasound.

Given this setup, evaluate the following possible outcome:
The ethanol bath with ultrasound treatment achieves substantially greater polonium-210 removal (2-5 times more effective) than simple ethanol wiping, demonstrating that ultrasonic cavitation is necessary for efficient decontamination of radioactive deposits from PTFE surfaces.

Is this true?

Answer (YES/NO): NO